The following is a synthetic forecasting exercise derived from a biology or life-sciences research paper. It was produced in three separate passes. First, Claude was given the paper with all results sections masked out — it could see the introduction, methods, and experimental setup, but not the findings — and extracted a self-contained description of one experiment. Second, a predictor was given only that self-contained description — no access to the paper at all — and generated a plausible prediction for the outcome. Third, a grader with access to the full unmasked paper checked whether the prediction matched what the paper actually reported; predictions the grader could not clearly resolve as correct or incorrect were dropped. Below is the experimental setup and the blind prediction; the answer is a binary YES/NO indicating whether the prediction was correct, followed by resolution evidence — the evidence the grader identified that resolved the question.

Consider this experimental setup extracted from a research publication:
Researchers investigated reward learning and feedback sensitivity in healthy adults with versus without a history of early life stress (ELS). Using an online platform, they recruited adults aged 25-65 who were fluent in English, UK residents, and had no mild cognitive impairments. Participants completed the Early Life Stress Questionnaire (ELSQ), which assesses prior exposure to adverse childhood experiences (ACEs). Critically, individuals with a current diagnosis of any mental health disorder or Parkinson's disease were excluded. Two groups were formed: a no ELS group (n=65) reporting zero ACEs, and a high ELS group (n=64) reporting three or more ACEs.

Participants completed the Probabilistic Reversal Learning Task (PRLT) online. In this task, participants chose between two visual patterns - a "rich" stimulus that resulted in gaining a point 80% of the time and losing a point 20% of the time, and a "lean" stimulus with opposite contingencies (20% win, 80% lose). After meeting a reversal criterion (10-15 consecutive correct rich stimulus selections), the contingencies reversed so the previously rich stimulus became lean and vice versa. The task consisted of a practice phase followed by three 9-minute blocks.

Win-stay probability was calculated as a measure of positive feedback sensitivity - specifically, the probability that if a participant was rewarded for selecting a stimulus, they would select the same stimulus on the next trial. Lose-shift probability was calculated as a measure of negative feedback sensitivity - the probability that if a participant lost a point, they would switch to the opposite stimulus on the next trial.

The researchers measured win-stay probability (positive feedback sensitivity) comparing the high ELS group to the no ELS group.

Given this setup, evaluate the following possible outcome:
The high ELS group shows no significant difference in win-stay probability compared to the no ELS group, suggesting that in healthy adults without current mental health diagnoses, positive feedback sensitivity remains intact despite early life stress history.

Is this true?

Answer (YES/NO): NO